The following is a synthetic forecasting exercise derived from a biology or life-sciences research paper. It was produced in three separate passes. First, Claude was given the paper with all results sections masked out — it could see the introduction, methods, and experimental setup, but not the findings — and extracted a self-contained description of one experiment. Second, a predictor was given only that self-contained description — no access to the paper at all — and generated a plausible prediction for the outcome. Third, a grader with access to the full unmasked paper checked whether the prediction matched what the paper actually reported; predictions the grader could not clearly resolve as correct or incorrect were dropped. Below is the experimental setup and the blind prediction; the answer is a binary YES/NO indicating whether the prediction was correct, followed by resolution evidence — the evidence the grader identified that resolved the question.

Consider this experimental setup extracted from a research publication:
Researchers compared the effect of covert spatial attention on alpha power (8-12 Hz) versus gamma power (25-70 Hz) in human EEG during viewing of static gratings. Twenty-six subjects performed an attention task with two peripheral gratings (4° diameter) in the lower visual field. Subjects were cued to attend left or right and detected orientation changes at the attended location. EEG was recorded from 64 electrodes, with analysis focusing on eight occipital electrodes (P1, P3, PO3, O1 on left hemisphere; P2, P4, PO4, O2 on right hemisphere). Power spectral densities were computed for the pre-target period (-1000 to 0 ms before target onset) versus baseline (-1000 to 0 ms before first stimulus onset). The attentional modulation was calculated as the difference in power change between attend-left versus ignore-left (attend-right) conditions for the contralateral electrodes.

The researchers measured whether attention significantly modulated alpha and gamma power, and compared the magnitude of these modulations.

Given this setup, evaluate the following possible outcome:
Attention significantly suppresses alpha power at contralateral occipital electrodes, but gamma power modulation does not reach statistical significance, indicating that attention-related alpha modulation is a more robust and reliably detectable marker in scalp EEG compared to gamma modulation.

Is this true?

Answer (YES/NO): YES